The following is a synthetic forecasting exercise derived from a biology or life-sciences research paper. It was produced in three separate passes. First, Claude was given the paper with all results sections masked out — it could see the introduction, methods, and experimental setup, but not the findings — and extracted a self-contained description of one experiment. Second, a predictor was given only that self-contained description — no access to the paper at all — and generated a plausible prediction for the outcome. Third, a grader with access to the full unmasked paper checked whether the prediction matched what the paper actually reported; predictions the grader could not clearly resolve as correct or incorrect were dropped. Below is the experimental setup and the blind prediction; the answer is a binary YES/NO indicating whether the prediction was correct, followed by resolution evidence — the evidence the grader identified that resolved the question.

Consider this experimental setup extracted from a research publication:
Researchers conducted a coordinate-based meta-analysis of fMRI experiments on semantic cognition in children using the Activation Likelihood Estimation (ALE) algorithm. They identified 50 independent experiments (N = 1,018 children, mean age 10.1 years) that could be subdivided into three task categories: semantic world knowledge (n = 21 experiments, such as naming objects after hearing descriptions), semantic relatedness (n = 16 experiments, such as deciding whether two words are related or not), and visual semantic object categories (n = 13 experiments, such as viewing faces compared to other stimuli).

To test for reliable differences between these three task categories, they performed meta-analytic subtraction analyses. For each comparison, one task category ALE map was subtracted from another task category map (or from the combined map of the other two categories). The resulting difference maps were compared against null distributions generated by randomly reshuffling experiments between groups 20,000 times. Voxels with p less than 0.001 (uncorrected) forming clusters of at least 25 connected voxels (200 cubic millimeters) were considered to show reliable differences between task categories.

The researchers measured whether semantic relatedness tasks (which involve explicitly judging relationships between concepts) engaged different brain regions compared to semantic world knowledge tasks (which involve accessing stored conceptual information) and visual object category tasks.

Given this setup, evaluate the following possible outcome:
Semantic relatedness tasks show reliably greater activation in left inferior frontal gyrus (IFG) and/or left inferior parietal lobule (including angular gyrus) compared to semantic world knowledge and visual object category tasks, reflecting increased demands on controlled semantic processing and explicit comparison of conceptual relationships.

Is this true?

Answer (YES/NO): YES